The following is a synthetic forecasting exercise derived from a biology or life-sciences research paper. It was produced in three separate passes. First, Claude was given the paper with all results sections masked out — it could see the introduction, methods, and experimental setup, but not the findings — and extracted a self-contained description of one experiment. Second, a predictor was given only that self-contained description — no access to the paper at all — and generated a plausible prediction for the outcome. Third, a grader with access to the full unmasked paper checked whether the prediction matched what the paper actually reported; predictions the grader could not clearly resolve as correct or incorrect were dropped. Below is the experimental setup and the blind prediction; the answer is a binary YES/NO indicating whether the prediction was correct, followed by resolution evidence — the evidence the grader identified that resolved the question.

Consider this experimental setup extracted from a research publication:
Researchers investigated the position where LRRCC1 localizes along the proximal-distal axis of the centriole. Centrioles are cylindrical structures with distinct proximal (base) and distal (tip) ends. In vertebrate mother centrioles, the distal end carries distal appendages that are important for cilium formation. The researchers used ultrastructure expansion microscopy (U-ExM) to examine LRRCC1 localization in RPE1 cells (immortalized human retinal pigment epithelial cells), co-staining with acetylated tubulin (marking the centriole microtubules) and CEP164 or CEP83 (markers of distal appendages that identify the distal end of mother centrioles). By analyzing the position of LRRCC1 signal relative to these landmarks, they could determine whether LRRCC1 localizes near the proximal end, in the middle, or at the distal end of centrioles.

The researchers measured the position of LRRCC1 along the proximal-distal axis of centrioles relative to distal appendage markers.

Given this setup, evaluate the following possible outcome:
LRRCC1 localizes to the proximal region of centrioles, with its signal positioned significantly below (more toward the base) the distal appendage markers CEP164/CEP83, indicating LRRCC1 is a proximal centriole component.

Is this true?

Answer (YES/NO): NO